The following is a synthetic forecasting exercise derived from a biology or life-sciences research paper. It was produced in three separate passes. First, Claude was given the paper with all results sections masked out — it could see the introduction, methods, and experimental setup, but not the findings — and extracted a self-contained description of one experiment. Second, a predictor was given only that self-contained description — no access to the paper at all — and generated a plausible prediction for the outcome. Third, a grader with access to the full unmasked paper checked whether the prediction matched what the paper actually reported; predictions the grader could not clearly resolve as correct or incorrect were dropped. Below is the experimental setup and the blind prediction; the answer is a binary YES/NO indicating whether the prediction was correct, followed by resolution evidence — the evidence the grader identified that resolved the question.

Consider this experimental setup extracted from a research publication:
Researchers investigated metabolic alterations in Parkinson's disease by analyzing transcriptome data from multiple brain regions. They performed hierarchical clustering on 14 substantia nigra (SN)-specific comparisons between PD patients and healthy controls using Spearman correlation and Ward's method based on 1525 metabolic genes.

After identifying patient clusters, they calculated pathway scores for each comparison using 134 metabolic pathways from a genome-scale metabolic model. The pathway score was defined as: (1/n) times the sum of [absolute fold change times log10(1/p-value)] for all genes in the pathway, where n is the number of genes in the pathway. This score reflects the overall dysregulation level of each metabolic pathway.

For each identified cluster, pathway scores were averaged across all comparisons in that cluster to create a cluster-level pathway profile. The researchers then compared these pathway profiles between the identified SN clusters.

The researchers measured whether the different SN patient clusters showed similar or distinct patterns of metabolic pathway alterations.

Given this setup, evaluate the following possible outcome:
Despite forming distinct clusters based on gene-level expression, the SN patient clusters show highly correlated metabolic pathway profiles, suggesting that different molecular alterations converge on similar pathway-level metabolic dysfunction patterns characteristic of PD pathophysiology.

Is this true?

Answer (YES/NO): NO